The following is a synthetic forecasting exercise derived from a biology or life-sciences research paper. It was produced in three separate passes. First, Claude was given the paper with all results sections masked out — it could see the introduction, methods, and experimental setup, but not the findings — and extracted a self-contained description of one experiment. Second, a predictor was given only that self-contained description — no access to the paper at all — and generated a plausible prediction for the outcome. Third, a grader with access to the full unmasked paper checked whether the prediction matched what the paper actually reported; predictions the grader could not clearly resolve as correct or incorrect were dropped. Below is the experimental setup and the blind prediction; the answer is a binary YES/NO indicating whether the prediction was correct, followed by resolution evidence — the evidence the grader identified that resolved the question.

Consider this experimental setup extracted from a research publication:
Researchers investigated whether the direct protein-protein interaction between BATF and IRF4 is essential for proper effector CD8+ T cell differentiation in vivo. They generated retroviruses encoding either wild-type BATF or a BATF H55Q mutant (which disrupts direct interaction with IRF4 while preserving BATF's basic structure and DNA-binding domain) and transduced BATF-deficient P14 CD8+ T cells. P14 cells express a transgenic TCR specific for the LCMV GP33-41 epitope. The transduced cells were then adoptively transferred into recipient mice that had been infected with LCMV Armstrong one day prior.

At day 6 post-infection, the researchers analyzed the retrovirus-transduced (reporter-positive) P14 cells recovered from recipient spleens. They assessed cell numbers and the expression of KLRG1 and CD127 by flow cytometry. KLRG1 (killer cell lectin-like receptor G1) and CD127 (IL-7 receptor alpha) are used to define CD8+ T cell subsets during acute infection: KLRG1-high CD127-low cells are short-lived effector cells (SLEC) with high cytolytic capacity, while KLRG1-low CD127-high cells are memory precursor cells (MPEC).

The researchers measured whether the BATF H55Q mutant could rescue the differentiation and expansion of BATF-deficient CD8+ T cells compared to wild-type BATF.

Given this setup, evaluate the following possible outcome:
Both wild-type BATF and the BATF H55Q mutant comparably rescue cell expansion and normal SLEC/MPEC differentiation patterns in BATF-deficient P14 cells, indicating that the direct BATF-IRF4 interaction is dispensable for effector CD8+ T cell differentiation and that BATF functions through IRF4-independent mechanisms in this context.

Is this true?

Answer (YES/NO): NO